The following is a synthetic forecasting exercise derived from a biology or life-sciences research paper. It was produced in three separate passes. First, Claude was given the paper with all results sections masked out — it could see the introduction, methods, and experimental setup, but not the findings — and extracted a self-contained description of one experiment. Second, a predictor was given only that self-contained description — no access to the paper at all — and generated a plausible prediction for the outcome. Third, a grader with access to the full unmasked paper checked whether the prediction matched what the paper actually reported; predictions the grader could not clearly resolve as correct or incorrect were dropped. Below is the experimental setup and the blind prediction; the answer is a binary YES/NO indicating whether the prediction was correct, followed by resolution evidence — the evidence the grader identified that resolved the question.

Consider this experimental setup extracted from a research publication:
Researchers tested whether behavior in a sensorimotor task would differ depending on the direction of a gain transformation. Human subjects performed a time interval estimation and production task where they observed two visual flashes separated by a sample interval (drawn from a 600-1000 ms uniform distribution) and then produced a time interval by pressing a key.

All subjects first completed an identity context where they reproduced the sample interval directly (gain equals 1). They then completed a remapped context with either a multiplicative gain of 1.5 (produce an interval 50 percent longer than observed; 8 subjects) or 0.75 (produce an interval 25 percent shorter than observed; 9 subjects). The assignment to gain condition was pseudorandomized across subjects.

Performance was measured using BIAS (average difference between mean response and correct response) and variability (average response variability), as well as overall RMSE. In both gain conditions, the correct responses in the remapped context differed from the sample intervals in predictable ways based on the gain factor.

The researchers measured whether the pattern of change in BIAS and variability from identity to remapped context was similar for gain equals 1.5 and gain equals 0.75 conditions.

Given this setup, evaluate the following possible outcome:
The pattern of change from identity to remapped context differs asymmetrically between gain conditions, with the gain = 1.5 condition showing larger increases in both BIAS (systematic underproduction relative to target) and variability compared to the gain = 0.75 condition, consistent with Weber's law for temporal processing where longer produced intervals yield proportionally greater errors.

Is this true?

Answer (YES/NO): NO